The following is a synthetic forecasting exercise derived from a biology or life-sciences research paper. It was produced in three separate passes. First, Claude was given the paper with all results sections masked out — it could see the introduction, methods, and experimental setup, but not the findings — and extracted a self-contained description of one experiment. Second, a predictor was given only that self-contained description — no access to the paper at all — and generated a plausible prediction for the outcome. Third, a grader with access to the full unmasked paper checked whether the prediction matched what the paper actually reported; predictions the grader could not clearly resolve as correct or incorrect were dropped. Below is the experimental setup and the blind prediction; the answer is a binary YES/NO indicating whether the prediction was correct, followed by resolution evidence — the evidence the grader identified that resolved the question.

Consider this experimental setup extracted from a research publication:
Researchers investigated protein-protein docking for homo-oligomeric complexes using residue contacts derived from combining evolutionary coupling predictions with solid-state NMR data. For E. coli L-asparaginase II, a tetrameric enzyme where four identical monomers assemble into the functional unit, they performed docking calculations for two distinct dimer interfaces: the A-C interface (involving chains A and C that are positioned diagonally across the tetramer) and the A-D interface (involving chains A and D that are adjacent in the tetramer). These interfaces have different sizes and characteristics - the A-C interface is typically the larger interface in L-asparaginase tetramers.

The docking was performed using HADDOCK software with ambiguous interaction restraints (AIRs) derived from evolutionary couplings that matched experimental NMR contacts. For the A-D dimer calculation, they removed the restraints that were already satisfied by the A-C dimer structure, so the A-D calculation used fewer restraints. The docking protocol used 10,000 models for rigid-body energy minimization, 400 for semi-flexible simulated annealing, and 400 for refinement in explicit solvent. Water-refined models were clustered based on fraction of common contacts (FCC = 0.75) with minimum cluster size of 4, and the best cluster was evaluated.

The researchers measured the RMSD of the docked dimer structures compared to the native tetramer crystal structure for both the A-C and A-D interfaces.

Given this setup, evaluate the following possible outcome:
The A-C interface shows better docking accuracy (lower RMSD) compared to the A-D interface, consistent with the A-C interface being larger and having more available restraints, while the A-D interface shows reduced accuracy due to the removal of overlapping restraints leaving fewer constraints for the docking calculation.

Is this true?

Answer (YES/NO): NO